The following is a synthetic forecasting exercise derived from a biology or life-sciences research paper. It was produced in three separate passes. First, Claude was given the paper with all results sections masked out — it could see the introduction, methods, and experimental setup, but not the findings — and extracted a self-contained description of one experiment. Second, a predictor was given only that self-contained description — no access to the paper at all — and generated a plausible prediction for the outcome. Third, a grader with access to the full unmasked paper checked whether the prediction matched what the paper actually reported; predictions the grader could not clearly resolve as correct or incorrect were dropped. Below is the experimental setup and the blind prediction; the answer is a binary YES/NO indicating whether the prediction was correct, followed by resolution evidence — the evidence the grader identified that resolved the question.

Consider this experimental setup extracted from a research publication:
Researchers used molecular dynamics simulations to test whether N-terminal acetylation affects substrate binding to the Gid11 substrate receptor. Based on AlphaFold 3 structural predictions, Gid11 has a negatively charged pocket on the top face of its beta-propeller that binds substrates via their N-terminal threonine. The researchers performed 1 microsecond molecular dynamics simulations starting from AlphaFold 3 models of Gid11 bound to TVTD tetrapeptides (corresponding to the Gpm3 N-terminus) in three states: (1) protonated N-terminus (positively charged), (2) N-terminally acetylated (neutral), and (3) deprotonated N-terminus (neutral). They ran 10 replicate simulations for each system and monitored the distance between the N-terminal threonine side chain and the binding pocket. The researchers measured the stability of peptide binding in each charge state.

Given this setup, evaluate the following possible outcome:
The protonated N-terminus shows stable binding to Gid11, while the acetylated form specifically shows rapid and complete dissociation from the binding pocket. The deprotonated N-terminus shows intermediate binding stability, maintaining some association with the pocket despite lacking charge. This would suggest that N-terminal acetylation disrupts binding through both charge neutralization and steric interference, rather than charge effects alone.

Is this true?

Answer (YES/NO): NO